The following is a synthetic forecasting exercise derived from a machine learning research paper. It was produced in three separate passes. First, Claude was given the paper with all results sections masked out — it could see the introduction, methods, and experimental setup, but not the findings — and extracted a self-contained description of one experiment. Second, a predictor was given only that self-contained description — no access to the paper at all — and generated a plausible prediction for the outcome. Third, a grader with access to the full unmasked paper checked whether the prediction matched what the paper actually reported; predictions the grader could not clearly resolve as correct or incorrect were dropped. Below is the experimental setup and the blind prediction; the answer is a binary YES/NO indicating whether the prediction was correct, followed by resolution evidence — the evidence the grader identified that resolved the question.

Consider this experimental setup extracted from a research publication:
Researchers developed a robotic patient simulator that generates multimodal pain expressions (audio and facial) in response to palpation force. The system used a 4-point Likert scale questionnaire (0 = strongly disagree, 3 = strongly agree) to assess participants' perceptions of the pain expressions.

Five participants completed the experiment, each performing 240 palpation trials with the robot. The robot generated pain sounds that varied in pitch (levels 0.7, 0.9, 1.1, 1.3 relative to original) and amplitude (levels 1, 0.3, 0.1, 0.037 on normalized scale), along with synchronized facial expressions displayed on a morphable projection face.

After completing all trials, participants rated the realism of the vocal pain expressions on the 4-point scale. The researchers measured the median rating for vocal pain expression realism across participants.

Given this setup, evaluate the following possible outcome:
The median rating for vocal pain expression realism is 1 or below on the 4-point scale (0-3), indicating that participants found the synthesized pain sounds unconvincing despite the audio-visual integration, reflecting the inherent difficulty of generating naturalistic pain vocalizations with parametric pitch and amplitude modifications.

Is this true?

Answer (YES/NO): NO